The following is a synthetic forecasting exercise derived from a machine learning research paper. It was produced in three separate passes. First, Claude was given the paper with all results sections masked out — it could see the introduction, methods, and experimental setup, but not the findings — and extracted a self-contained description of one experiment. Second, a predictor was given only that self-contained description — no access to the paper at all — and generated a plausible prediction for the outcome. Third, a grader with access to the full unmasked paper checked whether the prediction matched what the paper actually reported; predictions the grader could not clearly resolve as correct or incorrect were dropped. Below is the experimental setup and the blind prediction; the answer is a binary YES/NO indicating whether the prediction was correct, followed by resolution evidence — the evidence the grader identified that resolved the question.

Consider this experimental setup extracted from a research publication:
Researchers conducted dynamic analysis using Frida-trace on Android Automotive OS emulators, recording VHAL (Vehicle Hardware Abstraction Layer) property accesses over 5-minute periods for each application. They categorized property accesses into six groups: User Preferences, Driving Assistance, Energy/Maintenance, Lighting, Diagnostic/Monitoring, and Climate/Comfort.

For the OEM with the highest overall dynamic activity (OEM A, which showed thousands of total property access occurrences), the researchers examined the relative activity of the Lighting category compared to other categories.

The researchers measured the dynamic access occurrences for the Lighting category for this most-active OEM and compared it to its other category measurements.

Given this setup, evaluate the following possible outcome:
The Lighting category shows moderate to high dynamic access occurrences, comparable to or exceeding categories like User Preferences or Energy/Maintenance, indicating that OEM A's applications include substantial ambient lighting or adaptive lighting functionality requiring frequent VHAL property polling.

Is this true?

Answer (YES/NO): NO